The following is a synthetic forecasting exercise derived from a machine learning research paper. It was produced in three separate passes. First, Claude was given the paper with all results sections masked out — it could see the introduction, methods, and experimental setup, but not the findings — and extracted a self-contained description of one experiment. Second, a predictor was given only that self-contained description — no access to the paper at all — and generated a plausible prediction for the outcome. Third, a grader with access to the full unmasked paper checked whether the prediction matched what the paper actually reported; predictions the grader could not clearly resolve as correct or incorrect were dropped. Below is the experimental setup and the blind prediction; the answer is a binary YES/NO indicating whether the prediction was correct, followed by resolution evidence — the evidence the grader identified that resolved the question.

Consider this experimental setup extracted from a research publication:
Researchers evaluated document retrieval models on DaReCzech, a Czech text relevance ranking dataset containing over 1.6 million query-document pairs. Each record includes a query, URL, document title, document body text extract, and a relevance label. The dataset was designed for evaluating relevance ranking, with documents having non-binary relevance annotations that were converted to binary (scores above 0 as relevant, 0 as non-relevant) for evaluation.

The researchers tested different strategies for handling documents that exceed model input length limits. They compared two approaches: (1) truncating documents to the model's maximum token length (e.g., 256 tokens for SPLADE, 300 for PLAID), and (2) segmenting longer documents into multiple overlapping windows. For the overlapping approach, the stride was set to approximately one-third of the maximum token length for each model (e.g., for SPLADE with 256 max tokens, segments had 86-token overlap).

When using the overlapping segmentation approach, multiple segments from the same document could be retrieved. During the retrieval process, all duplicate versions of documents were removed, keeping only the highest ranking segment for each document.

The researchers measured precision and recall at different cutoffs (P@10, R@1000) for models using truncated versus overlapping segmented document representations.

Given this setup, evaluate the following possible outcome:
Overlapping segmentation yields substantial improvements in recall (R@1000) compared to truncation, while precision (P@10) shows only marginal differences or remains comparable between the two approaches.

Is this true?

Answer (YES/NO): NO